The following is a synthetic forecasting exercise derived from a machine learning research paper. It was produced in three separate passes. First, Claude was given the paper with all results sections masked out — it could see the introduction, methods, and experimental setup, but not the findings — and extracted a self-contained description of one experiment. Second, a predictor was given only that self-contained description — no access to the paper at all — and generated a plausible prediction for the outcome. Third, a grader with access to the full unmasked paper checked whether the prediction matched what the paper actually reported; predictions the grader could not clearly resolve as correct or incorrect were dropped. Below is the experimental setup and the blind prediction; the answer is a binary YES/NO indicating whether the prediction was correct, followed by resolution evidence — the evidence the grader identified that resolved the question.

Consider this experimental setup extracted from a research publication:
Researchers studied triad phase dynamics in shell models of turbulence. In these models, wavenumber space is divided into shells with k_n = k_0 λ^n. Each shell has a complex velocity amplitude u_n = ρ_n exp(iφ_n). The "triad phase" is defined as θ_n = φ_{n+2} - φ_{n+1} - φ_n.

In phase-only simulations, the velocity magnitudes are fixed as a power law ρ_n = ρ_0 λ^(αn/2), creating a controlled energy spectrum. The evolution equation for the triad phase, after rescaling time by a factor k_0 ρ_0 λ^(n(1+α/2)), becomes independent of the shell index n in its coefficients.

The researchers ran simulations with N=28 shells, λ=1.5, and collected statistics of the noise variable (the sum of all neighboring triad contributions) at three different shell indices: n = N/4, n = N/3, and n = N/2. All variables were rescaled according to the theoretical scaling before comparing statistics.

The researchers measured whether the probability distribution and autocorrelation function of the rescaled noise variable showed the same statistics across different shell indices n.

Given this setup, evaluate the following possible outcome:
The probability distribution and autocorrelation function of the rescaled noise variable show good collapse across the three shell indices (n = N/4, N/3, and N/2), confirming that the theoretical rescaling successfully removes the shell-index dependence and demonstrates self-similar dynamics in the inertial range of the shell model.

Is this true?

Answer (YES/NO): YES